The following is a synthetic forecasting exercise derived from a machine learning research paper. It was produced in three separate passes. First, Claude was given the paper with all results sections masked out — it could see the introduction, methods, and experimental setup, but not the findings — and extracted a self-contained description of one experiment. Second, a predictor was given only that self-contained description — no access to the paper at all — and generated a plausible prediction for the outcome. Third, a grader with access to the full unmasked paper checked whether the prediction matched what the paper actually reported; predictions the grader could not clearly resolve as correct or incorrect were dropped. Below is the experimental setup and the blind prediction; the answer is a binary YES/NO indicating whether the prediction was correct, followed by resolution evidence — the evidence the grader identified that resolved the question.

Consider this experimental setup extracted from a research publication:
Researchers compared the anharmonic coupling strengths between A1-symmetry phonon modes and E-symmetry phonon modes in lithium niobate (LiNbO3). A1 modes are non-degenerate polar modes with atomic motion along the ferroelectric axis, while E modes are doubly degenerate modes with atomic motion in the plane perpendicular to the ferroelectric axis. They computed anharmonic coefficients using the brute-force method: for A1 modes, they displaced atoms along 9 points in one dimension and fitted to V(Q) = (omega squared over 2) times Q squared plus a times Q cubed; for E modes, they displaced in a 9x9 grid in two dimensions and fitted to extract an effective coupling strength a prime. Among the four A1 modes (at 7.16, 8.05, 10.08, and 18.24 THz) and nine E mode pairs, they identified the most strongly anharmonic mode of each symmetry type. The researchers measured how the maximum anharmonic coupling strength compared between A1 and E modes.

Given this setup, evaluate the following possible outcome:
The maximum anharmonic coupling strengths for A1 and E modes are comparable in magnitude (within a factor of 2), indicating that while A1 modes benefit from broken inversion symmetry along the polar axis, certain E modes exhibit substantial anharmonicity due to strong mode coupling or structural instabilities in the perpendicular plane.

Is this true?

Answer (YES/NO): NO